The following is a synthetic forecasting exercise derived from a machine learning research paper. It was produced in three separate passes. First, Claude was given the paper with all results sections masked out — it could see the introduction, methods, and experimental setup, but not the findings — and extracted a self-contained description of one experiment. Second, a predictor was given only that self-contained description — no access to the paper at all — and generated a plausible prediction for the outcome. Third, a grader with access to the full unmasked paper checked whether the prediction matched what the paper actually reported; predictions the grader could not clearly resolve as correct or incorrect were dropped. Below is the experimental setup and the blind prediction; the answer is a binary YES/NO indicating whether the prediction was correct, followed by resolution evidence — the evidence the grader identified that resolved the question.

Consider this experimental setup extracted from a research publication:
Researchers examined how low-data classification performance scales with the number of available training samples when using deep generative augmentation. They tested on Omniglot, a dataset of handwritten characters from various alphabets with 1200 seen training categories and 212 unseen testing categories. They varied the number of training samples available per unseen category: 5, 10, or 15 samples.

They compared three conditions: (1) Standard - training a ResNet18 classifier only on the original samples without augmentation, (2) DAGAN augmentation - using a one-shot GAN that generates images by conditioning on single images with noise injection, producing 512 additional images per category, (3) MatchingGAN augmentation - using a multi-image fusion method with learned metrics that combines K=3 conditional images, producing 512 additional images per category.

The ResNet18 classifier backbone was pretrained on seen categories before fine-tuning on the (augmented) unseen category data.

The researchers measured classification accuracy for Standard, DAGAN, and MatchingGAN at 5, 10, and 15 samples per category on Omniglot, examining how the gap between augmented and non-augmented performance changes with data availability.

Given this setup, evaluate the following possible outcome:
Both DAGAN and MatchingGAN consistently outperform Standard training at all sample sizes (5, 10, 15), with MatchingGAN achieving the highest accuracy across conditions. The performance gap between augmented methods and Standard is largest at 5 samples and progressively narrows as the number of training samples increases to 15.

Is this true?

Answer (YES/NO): NO